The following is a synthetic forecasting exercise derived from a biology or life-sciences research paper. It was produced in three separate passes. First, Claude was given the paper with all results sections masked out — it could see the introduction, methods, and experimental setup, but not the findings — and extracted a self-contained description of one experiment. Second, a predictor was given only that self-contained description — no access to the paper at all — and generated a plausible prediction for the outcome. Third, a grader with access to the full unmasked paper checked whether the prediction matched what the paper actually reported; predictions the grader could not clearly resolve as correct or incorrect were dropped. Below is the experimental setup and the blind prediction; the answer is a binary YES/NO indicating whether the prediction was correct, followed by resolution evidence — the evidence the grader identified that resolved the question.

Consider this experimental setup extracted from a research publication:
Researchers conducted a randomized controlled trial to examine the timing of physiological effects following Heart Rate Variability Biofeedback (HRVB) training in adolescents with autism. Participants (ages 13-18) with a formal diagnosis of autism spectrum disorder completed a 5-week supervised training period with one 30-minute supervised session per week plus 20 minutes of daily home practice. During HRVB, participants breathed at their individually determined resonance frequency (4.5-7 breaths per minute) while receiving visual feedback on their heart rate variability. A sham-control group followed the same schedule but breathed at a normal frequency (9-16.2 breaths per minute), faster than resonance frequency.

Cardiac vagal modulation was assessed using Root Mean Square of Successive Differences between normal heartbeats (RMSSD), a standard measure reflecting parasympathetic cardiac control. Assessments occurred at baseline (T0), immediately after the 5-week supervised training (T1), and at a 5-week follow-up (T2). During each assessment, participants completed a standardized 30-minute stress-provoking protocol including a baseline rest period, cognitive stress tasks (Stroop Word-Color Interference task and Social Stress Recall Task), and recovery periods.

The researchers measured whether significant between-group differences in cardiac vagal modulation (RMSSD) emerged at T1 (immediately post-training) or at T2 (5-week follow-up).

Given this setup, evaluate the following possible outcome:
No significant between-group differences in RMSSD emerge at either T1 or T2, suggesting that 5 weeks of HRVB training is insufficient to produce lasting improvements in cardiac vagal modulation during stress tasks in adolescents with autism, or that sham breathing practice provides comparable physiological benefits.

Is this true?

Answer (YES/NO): NO